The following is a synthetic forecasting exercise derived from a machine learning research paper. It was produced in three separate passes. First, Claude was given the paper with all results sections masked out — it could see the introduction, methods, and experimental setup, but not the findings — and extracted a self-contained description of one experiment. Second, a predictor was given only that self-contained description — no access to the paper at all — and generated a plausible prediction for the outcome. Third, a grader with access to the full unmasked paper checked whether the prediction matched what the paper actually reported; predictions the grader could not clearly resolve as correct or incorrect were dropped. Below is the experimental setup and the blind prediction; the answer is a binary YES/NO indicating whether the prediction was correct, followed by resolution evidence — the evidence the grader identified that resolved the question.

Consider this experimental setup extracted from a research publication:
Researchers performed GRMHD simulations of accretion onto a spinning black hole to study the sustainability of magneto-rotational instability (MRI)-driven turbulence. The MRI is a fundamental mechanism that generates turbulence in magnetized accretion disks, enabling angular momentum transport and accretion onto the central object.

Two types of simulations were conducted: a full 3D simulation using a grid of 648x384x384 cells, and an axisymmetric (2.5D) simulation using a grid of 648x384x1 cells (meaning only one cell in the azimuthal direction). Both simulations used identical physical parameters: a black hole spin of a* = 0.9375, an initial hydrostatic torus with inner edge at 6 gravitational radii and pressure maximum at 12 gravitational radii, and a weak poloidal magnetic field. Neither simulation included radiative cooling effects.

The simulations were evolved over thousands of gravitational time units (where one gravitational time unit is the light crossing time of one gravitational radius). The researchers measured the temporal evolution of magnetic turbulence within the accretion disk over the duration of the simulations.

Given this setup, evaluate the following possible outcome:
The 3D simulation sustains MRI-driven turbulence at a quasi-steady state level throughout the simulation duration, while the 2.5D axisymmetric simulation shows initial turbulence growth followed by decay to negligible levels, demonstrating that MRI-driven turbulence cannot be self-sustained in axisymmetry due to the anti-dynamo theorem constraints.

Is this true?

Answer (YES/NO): YES